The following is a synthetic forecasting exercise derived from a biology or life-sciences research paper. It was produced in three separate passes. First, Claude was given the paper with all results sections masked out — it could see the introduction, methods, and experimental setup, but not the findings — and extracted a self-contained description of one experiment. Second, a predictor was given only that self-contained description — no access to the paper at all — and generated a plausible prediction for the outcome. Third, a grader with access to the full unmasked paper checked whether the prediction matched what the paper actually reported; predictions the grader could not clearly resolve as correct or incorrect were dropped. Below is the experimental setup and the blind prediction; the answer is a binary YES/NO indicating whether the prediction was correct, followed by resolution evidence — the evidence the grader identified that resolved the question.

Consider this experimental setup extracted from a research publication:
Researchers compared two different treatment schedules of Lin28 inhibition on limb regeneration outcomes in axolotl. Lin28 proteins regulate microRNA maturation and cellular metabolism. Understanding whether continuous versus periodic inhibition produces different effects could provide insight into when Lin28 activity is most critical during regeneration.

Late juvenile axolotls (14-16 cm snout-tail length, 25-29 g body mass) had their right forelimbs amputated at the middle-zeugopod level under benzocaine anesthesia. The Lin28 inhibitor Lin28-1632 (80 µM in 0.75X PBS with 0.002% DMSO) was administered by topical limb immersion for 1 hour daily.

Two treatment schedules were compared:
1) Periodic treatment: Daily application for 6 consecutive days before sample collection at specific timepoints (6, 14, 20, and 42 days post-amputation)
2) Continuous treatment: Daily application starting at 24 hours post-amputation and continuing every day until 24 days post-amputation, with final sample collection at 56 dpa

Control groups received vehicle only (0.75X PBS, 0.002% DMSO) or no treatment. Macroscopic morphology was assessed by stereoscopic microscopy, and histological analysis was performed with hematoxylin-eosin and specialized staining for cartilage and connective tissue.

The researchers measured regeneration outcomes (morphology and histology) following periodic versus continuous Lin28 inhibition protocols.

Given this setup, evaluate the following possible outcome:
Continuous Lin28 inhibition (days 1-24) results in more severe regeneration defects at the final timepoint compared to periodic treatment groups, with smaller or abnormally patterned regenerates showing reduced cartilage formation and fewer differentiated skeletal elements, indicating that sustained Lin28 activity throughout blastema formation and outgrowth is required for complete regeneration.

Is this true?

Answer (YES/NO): YES